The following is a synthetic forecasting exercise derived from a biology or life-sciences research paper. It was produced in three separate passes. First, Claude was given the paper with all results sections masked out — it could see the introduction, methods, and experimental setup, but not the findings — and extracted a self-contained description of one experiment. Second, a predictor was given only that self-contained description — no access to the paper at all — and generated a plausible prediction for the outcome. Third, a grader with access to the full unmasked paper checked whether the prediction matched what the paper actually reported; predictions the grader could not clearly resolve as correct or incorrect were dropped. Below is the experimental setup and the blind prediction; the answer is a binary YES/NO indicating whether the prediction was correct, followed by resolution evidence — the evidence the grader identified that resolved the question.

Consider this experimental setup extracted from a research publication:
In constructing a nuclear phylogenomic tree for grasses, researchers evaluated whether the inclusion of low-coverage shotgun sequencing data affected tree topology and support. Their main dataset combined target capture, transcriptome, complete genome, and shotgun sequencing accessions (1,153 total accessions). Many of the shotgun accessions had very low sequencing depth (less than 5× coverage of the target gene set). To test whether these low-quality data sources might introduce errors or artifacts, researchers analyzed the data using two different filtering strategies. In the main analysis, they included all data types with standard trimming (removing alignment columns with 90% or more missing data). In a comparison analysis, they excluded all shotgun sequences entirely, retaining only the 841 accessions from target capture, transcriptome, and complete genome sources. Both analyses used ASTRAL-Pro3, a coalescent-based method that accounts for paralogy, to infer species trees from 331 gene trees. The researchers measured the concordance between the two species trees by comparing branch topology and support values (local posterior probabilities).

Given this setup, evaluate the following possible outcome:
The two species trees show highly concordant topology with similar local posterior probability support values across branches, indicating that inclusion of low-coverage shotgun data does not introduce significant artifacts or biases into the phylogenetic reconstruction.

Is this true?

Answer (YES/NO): YES